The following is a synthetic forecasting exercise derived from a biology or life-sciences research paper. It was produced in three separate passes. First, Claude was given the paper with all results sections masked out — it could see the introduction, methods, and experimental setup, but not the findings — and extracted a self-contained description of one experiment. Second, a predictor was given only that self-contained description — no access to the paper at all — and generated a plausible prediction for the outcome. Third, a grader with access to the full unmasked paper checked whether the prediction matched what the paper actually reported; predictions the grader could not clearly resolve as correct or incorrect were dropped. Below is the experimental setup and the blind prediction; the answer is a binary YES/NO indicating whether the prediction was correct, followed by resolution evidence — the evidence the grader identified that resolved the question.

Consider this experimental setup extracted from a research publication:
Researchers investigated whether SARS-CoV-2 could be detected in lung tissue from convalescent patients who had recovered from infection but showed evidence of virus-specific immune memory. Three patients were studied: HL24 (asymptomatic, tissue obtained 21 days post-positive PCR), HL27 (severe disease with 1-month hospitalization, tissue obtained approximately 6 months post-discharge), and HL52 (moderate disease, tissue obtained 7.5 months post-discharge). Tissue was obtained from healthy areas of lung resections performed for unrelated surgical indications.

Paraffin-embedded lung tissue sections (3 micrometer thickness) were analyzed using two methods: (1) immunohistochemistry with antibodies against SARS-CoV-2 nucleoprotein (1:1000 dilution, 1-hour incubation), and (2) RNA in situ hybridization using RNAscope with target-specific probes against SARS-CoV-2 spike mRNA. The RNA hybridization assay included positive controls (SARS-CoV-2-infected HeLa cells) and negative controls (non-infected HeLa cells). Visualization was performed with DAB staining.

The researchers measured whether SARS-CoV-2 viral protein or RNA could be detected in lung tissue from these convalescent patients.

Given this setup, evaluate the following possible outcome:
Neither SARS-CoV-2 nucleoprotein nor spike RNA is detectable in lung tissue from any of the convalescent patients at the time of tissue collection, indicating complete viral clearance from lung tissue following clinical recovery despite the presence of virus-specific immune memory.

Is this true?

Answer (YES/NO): YES